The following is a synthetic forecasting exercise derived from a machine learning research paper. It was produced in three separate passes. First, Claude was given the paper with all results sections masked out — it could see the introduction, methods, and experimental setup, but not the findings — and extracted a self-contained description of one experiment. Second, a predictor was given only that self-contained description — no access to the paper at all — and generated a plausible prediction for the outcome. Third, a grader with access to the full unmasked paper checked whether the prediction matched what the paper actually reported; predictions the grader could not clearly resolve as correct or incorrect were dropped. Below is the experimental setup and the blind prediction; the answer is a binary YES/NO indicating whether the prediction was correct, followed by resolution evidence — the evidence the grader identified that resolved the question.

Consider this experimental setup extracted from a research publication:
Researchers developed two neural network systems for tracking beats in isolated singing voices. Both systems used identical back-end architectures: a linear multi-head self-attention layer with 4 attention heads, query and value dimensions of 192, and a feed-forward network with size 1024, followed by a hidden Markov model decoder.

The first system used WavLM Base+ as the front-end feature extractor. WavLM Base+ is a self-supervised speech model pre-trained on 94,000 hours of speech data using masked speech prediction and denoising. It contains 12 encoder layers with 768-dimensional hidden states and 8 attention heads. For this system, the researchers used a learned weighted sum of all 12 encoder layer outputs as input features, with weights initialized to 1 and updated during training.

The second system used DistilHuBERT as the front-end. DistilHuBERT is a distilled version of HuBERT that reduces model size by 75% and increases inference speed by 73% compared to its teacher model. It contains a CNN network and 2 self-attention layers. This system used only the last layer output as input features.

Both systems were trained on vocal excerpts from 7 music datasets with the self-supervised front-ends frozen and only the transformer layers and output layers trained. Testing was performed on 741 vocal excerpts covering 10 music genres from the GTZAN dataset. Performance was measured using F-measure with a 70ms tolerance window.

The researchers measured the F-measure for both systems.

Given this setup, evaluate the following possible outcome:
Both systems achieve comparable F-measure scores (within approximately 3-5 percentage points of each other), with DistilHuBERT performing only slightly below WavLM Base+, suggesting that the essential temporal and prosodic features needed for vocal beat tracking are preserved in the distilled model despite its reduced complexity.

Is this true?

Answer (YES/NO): YES